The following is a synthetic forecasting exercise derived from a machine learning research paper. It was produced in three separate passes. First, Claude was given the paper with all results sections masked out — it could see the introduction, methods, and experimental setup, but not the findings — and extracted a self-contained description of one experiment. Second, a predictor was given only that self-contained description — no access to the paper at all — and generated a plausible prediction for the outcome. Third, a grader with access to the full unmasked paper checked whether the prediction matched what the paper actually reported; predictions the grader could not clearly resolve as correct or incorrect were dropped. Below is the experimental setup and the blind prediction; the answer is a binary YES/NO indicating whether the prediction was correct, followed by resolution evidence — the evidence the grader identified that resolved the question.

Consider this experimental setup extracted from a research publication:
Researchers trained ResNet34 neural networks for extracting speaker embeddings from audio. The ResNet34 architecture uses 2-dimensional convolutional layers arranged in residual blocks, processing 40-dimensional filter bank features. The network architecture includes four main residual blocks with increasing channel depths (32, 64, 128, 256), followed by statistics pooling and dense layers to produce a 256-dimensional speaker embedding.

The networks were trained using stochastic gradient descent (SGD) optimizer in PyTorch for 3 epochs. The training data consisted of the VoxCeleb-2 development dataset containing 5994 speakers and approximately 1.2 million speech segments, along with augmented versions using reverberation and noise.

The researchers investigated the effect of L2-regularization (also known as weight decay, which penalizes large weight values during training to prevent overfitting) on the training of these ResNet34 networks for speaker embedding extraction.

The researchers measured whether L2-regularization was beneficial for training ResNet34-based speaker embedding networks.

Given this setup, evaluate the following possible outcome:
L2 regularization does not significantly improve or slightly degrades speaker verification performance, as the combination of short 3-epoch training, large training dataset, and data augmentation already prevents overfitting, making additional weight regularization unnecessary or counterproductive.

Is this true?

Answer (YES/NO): NO